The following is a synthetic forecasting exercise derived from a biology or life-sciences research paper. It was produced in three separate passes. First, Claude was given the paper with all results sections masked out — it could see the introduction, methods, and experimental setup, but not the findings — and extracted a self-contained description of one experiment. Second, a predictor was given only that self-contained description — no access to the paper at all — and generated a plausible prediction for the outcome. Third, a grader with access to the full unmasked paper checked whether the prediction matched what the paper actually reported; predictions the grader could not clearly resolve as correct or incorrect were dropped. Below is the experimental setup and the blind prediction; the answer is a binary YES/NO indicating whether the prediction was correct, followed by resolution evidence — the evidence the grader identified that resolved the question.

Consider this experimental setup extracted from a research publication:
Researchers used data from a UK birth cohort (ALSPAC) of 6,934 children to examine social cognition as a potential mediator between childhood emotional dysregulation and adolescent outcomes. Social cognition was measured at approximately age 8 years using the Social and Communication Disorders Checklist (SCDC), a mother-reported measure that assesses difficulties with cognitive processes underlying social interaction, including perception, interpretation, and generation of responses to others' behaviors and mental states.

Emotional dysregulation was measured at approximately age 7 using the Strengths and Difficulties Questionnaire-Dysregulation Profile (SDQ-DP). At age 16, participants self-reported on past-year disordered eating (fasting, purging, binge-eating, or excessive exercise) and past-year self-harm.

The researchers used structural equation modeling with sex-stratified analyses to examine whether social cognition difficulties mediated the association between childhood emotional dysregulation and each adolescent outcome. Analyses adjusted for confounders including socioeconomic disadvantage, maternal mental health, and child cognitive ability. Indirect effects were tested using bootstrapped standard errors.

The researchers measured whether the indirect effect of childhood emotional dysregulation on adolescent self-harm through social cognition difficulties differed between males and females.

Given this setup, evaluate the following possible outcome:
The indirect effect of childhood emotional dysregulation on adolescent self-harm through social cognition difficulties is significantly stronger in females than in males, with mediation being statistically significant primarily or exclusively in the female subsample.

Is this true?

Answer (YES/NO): NO